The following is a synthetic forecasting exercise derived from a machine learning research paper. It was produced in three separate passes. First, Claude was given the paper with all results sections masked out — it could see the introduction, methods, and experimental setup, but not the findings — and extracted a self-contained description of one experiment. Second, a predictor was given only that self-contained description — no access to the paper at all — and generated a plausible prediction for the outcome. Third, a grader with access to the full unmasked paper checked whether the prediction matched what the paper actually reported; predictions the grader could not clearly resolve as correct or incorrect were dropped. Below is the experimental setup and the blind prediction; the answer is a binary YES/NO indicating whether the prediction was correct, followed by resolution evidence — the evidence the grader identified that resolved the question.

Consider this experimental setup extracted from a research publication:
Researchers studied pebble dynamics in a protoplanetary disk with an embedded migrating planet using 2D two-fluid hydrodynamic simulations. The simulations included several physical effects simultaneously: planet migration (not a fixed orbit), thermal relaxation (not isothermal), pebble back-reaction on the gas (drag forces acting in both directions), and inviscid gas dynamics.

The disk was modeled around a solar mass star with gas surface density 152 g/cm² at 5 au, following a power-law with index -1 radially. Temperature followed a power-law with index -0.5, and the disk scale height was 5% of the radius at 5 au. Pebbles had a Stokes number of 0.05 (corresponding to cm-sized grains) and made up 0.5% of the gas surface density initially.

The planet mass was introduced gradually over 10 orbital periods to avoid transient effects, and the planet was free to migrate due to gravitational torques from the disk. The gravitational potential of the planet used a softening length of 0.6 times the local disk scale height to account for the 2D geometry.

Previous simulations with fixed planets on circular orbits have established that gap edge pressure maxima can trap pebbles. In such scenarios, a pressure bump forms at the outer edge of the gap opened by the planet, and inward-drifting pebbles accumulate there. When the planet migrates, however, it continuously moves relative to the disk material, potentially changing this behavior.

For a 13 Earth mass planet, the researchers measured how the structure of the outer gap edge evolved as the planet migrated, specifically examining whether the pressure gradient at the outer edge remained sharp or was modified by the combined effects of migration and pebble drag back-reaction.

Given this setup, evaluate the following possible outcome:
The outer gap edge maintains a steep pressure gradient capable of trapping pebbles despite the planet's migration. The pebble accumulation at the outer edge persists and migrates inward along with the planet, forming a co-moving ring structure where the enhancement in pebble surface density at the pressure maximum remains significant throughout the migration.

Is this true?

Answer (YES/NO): NO